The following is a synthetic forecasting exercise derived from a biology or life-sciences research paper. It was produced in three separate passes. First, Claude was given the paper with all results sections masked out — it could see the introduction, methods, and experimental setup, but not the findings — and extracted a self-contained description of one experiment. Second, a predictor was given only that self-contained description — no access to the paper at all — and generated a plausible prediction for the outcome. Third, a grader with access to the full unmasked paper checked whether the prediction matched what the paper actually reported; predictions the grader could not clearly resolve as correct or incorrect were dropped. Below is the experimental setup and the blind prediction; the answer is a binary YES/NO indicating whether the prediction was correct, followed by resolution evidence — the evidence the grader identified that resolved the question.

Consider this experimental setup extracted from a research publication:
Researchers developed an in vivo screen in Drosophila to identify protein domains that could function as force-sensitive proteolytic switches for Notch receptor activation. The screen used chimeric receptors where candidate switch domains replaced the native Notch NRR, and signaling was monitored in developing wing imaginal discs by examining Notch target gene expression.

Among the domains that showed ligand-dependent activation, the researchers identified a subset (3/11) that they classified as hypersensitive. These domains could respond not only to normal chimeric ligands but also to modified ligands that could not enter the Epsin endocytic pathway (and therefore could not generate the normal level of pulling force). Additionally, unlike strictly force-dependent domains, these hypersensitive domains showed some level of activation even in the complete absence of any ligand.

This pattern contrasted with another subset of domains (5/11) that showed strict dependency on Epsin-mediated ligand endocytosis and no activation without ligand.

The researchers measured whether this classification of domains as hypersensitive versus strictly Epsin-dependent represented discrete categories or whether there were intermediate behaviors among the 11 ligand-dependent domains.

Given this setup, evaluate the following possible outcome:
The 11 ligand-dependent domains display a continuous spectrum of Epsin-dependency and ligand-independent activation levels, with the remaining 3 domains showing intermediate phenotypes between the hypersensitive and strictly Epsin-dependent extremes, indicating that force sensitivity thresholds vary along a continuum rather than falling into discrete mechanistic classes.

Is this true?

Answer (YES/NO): NO